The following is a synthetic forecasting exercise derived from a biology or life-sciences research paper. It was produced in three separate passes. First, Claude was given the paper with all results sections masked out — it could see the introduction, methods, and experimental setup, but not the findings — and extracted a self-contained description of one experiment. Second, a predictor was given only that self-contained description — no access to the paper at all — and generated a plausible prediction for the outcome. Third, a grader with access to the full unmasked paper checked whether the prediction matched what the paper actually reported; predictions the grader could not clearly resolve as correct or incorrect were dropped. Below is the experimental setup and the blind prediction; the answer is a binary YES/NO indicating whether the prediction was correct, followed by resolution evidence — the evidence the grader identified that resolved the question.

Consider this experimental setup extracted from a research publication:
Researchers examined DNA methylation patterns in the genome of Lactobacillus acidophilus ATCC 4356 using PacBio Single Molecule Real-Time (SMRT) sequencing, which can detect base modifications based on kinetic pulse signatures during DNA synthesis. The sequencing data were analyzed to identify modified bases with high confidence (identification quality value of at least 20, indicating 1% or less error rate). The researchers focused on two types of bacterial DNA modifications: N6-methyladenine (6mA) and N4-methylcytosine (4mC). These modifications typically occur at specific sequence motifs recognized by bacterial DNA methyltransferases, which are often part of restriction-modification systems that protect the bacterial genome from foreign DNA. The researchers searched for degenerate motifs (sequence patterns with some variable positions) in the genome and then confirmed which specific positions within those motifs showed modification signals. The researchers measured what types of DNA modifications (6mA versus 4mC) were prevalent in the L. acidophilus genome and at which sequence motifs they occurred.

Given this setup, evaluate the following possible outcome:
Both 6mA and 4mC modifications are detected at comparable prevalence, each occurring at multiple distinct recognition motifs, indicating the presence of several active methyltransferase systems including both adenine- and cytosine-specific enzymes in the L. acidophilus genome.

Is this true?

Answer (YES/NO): NO